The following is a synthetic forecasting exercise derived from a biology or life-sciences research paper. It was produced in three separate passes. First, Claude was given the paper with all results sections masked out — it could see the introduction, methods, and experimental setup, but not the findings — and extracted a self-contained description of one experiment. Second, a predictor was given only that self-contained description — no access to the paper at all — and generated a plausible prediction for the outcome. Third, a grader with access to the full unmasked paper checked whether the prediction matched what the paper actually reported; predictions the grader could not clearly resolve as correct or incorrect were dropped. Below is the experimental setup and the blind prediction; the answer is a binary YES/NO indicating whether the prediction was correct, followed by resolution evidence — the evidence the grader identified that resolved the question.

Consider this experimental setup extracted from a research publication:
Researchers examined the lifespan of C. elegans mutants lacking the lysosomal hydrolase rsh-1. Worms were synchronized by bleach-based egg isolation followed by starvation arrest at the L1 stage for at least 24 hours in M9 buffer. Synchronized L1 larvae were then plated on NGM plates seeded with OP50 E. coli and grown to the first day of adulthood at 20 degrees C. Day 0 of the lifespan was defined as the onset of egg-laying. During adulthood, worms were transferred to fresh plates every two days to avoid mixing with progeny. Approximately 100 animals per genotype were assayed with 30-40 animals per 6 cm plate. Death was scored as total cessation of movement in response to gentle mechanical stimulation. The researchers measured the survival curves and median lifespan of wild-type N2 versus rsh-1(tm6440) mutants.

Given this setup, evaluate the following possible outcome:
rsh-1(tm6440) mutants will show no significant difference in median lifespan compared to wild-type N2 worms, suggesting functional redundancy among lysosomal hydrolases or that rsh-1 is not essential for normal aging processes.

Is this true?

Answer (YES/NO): YES